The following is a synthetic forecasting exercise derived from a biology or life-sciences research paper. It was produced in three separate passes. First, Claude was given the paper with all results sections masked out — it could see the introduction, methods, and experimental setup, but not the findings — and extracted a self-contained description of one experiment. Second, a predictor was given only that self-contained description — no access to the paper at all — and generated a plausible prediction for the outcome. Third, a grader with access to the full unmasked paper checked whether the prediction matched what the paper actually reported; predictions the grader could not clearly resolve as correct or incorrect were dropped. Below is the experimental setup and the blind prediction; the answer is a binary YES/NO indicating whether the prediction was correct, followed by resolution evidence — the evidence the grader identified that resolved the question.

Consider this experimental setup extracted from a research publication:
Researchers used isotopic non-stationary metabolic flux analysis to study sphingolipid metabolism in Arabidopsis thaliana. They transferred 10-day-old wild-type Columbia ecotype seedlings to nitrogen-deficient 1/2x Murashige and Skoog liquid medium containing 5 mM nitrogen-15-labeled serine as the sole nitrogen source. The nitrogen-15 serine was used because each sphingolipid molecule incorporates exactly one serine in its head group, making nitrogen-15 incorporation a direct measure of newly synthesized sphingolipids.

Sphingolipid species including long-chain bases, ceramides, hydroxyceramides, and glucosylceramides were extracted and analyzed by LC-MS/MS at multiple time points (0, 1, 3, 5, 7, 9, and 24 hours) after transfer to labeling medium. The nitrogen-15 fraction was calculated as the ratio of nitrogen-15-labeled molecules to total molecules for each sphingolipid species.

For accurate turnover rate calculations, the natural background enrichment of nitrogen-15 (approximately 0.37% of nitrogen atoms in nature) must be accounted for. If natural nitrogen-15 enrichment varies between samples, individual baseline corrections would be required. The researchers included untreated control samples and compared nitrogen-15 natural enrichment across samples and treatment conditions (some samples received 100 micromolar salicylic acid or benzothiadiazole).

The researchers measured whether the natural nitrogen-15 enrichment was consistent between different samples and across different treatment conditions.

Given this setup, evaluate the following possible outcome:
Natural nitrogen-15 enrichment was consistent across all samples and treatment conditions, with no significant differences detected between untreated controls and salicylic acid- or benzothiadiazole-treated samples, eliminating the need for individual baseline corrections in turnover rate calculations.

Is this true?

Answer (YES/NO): YES